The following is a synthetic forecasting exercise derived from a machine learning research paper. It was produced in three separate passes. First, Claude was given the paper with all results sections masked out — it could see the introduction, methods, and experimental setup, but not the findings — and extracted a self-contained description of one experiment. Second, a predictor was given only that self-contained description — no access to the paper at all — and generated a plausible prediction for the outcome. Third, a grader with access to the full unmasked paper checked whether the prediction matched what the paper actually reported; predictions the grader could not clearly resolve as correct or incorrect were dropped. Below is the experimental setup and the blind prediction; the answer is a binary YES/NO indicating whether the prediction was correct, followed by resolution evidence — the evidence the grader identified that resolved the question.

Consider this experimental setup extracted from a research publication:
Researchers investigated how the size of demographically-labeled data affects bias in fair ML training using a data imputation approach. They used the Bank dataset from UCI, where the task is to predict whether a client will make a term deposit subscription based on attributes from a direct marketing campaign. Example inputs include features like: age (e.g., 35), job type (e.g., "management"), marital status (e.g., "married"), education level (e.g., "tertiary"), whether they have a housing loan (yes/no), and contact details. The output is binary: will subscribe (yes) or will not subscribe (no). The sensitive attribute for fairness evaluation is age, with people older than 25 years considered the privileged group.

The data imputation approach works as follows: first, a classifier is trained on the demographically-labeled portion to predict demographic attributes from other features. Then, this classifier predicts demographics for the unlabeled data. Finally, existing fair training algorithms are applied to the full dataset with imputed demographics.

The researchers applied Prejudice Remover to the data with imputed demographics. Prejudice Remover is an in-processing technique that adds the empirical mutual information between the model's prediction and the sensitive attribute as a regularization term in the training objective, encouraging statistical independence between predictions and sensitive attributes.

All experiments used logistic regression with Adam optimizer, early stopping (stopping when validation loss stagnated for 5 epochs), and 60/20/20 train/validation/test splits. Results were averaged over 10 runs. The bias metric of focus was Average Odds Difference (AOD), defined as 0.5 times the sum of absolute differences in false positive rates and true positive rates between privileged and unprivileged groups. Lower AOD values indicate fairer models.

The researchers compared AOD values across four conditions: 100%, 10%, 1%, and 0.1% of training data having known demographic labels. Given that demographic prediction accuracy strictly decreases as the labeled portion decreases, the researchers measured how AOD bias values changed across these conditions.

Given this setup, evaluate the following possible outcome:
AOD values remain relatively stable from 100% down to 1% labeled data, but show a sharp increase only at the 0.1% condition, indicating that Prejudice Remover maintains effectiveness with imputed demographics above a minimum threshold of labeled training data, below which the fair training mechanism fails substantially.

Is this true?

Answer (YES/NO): NO